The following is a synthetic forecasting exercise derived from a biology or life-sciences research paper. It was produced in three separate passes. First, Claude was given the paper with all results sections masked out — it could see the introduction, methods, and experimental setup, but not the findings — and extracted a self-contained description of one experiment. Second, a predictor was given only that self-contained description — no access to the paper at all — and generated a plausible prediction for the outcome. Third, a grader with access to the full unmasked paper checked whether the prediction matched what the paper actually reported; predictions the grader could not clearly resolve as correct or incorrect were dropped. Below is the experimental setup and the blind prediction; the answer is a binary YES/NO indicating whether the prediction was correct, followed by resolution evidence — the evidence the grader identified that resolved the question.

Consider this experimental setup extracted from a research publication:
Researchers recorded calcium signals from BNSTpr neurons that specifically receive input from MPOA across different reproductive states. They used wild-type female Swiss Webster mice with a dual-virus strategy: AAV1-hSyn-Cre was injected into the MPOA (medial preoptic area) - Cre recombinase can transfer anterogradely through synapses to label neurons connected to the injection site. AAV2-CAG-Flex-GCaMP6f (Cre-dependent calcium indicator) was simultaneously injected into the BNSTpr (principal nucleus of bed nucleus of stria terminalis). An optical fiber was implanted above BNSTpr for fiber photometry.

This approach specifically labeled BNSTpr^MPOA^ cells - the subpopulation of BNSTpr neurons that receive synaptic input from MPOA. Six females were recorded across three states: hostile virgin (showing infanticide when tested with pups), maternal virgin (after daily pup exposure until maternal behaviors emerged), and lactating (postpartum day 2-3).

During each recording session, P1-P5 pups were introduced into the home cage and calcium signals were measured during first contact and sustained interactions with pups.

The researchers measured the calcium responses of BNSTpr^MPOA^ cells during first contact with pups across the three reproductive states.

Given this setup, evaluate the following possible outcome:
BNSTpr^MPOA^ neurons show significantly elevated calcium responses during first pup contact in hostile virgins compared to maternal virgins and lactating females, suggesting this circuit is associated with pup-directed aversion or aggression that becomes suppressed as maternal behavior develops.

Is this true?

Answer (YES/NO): YES